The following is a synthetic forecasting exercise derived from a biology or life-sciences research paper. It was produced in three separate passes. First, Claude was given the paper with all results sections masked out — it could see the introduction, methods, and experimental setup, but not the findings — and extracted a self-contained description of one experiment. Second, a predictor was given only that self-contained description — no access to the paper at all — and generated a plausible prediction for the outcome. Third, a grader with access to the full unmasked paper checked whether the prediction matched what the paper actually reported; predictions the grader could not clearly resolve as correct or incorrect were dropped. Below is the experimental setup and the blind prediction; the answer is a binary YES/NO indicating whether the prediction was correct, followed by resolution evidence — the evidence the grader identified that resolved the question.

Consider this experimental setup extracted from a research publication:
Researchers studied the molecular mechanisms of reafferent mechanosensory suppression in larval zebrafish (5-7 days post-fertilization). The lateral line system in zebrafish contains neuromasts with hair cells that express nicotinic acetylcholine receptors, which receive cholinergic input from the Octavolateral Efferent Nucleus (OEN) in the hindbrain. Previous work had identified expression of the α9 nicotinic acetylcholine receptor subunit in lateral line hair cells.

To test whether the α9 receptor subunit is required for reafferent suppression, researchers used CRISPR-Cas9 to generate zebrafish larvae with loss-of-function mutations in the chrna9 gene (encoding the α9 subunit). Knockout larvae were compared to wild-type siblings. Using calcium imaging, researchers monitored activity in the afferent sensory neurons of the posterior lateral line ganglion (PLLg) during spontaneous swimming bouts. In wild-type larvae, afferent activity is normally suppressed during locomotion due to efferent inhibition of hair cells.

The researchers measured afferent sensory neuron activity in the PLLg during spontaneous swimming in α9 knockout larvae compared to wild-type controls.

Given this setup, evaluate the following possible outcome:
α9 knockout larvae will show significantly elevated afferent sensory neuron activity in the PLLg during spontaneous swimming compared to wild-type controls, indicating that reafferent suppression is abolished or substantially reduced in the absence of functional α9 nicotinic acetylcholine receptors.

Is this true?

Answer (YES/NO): YES